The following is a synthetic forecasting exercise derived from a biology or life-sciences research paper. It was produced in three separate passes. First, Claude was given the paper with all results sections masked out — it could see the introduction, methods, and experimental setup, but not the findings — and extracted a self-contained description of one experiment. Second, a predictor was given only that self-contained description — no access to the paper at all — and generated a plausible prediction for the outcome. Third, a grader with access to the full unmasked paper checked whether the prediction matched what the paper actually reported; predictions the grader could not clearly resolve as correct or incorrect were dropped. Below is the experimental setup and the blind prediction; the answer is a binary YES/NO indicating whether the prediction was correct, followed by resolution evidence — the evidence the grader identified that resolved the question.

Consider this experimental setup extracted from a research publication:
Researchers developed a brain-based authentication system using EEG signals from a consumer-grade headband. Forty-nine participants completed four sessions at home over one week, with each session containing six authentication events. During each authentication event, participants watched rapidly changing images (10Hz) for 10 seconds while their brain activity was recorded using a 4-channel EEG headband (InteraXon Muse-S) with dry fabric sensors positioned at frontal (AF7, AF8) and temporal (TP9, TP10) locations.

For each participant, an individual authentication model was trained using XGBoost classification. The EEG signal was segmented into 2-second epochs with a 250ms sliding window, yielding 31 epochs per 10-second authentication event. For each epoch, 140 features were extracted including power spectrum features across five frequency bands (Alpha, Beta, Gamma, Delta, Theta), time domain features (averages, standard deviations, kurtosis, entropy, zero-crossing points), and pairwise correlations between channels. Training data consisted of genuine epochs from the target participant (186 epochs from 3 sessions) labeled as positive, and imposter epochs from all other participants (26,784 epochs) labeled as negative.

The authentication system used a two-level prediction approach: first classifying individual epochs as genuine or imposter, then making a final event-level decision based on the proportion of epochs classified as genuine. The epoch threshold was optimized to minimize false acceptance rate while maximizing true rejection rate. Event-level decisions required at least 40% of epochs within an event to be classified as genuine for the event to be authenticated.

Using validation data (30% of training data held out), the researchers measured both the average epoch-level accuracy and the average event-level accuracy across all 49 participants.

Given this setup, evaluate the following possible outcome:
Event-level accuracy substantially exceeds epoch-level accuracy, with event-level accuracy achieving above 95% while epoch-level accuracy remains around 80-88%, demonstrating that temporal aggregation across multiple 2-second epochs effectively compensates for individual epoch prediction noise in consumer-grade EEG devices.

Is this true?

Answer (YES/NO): NO